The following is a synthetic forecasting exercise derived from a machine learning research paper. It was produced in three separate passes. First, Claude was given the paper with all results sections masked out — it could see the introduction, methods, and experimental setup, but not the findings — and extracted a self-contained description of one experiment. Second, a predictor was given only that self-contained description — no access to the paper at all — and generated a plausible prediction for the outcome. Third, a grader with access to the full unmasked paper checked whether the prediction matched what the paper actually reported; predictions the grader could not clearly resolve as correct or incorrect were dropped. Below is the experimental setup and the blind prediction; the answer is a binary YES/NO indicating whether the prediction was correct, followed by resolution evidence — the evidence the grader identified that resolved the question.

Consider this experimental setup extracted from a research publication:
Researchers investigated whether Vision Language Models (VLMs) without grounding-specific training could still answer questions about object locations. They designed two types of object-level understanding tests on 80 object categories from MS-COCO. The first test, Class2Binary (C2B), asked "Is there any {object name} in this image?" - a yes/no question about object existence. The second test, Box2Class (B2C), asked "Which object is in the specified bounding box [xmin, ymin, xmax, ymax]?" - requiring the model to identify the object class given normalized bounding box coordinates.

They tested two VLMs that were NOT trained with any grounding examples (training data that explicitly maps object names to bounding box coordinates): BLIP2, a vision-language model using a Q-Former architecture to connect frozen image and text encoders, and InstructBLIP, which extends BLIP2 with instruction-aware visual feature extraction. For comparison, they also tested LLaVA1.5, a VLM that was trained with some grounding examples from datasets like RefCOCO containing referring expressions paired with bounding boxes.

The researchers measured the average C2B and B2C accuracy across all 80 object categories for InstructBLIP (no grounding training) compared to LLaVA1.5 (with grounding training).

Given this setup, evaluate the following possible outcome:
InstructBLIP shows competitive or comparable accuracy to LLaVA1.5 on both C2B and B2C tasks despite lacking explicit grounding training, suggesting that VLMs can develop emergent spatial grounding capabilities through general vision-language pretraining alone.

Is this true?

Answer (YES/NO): NO